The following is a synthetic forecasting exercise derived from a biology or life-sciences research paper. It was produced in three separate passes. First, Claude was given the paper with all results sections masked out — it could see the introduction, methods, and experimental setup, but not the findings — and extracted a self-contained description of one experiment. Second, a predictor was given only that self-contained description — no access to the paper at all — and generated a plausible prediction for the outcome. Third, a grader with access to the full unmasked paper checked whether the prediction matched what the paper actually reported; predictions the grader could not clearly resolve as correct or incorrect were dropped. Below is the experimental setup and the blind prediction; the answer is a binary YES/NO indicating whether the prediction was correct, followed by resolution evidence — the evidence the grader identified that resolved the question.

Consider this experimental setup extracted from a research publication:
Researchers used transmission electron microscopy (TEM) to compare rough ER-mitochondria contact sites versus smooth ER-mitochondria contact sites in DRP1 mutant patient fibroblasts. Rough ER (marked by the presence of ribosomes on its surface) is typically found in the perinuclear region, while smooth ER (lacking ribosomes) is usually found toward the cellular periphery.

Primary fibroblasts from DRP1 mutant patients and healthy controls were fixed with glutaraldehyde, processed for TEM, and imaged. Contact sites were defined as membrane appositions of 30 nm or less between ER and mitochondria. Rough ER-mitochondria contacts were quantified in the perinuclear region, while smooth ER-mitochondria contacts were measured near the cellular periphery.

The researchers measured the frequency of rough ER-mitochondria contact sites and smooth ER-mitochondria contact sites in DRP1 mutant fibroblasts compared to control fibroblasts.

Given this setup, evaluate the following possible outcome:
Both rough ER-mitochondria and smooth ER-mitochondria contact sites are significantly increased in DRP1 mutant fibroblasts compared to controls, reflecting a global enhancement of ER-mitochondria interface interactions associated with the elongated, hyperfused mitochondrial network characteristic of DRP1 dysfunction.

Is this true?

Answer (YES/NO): NO